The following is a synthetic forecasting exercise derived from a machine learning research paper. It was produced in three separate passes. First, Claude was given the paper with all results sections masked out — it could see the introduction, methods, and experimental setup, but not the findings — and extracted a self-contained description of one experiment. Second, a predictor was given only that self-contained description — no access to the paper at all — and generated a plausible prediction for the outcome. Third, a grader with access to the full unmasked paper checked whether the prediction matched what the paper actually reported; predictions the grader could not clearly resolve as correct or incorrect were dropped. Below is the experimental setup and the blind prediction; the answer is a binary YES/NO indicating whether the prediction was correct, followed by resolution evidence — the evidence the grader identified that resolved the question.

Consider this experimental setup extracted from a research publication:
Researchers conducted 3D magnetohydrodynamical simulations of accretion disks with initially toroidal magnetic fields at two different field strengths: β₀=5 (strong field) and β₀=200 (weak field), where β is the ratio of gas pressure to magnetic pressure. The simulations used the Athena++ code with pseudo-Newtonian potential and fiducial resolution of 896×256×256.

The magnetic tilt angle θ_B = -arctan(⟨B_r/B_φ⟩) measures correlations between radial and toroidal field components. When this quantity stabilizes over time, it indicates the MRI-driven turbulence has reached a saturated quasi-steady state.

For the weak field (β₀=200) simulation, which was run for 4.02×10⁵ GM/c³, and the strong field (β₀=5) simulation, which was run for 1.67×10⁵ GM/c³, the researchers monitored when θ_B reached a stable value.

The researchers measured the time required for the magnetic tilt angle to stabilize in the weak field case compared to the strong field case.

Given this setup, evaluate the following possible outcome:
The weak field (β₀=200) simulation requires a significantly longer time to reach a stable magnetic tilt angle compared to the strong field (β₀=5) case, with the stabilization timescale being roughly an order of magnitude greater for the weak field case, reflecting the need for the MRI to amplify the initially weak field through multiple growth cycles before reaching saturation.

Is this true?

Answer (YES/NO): NO